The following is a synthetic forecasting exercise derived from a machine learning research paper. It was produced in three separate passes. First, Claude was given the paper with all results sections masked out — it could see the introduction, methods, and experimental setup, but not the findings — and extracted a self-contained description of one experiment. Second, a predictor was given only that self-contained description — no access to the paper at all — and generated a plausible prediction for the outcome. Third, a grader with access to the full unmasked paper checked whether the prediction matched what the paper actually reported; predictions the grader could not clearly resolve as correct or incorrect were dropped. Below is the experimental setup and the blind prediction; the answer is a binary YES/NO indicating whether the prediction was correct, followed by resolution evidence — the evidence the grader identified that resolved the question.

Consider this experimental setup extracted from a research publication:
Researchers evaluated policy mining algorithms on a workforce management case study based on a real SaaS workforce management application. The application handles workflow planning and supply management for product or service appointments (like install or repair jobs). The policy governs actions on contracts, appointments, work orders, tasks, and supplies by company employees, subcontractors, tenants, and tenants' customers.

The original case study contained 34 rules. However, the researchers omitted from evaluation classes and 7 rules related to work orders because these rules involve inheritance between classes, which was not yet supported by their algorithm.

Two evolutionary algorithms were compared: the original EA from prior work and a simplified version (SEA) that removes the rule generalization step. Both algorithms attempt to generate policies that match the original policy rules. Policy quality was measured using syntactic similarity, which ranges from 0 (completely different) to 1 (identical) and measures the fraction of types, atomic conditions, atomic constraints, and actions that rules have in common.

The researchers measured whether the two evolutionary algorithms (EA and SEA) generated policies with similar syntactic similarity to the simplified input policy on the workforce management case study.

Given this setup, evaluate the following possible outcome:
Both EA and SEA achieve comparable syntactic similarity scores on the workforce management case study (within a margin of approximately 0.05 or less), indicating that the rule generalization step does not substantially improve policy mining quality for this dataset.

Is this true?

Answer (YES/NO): YES